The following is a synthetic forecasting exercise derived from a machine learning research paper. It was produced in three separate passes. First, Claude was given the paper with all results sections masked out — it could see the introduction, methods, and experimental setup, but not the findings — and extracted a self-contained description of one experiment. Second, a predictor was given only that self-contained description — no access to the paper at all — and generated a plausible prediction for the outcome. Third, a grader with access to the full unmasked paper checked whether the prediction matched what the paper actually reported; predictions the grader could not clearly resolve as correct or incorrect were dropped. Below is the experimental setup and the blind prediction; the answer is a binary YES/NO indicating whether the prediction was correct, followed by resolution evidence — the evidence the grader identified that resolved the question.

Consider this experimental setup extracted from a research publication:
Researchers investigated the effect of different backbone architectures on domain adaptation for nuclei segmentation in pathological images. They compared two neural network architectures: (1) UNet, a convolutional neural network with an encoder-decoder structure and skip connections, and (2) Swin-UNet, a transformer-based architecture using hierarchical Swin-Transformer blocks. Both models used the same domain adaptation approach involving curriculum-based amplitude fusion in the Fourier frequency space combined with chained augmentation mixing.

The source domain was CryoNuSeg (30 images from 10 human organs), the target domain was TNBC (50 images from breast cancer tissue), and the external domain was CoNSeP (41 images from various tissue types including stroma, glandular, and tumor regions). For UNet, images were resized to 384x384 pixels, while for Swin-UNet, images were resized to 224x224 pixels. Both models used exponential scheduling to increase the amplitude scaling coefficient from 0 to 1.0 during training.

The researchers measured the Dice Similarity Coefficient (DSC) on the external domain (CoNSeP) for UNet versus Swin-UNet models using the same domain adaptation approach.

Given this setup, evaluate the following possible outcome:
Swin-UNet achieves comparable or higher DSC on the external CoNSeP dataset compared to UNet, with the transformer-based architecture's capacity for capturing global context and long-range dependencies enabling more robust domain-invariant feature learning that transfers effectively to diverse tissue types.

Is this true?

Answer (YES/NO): NO